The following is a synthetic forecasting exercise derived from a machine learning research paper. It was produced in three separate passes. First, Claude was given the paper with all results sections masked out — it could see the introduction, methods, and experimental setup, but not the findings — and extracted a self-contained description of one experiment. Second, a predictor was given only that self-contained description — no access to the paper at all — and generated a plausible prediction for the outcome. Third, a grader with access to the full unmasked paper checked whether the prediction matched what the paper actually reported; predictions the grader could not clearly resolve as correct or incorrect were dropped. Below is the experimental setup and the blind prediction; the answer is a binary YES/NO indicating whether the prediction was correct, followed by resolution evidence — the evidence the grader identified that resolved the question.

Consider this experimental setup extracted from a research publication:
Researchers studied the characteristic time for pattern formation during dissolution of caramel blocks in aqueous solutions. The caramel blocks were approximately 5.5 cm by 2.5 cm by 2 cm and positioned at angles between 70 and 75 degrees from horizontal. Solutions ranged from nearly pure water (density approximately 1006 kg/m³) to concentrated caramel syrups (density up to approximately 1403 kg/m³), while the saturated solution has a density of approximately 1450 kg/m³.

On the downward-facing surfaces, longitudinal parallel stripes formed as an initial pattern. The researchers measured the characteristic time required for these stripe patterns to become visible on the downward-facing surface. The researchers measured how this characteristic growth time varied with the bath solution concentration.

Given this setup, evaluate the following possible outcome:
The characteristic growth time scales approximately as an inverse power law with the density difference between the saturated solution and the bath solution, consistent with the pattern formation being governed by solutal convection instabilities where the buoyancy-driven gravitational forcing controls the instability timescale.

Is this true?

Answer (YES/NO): NO